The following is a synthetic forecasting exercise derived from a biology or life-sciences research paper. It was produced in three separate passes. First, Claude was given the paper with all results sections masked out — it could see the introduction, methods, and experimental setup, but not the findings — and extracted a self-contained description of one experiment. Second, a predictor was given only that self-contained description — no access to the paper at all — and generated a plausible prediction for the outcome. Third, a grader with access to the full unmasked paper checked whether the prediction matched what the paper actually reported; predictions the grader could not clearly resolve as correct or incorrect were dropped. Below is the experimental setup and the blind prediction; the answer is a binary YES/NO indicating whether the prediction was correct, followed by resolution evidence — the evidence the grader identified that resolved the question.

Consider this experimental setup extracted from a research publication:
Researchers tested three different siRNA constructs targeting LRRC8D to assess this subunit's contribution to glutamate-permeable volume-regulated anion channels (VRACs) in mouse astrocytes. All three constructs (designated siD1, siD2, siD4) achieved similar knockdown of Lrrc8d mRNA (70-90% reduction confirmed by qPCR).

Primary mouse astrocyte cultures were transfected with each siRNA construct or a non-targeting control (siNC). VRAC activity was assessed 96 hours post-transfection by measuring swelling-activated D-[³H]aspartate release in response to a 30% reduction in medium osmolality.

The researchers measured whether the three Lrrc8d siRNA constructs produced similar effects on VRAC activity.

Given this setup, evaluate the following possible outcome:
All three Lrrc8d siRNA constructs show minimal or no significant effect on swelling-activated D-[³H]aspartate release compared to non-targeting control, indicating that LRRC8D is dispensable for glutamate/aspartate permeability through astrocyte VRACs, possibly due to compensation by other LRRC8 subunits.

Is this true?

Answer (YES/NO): NO